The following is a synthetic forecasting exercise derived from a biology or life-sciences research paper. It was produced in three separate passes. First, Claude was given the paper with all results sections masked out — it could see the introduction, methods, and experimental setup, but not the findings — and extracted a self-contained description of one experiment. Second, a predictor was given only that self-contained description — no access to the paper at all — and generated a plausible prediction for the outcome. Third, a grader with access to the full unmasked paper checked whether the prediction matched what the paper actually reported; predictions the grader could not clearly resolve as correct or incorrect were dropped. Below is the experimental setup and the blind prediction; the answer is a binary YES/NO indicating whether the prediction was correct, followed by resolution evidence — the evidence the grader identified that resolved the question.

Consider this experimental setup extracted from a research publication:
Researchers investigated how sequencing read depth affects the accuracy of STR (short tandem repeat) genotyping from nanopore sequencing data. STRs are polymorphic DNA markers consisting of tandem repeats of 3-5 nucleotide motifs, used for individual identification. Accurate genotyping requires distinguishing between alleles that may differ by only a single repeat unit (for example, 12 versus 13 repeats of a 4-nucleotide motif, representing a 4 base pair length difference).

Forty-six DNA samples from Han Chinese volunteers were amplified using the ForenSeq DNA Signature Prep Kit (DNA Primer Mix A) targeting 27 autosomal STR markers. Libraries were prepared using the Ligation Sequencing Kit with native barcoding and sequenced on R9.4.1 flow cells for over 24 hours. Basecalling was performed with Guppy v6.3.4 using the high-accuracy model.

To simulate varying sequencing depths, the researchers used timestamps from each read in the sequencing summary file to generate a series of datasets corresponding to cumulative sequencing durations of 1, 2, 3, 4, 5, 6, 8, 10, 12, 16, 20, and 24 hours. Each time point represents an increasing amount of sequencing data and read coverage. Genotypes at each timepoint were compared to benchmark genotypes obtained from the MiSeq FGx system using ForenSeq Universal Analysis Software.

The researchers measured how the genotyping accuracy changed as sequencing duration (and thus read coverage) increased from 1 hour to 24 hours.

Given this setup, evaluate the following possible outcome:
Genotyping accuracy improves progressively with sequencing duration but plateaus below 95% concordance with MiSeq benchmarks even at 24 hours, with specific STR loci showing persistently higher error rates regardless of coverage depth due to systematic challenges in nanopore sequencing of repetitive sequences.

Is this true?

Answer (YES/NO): NO